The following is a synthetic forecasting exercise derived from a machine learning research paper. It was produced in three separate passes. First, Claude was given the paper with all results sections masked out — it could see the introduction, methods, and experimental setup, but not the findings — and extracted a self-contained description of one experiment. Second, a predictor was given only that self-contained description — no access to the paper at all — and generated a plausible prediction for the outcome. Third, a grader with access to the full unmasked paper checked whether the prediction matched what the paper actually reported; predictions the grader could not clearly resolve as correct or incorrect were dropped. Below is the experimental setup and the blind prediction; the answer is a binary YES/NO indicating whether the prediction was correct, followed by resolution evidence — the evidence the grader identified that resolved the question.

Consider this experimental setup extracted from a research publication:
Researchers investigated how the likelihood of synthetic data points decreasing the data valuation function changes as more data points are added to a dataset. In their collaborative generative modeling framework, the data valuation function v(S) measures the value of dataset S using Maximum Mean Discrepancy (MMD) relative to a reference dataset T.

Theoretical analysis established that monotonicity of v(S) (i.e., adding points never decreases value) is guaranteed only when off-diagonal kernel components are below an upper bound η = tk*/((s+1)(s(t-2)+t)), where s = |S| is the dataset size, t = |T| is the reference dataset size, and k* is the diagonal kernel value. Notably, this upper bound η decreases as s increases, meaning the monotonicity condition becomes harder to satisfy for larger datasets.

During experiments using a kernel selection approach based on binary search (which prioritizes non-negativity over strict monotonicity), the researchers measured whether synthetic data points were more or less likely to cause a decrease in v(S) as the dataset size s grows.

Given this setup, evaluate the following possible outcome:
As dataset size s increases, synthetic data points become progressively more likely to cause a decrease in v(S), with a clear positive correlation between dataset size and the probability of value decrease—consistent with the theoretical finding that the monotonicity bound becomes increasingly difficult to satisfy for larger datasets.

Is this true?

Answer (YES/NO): YES